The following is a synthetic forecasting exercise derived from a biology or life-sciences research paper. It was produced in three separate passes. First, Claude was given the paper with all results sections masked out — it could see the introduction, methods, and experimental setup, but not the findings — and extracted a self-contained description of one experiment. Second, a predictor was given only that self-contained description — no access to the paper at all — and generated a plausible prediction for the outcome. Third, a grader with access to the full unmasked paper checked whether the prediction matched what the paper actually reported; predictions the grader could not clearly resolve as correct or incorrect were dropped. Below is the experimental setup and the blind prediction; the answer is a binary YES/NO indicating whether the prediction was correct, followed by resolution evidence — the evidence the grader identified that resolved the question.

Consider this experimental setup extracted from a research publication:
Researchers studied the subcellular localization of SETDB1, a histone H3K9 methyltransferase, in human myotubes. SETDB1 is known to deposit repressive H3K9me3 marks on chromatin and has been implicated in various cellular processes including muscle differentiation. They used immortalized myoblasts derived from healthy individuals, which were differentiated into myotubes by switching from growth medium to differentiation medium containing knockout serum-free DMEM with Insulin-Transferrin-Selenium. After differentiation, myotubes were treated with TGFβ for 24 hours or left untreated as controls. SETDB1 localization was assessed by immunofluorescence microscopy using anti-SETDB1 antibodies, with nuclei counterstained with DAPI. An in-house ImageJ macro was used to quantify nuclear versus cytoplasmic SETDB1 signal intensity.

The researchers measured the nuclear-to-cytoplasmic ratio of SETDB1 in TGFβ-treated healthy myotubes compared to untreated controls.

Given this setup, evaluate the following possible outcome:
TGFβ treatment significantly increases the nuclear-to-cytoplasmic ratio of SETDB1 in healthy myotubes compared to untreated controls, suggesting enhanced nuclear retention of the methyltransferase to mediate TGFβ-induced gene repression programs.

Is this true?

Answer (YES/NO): YES